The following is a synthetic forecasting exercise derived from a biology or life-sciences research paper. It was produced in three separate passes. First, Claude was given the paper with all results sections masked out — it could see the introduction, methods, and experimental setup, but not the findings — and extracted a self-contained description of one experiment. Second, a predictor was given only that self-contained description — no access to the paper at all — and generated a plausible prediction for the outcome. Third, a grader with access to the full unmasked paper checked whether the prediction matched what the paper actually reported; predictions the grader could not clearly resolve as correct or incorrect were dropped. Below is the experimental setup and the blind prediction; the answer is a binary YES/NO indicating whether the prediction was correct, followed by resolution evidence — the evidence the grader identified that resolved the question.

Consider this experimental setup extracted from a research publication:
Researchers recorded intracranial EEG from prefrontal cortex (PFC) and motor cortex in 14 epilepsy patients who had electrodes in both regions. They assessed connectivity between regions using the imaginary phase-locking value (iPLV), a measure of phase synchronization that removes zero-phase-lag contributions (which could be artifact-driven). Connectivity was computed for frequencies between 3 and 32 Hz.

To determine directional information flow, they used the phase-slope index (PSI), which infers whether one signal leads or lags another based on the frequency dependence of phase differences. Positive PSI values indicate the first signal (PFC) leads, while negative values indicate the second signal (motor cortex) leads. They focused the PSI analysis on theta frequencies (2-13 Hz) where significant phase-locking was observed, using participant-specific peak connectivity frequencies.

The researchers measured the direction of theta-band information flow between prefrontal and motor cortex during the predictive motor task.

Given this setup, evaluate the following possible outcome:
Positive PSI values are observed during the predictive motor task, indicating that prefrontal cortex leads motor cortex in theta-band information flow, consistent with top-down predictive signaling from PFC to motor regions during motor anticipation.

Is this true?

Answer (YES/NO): YES